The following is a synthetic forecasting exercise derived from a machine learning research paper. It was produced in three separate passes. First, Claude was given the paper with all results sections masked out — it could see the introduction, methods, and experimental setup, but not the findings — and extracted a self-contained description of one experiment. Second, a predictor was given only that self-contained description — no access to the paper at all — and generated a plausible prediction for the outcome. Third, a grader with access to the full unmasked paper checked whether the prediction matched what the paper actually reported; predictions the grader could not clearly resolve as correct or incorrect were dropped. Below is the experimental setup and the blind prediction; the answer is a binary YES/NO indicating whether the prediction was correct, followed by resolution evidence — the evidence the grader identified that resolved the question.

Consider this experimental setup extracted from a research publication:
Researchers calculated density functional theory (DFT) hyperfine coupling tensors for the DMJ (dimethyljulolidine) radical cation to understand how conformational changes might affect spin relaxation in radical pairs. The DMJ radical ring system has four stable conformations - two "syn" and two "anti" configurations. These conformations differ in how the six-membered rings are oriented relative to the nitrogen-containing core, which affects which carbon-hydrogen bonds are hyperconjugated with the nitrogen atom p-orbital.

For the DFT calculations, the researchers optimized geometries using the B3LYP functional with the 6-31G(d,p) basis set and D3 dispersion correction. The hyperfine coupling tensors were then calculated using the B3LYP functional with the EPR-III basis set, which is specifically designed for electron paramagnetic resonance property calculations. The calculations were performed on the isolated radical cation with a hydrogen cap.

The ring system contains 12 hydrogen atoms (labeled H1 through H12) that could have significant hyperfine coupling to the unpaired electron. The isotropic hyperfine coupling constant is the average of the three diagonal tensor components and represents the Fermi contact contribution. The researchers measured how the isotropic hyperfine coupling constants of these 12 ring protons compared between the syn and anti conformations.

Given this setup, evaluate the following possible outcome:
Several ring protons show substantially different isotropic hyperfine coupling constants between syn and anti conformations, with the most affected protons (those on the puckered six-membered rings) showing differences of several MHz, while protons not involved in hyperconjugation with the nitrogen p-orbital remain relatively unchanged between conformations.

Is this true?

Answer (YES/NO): NO